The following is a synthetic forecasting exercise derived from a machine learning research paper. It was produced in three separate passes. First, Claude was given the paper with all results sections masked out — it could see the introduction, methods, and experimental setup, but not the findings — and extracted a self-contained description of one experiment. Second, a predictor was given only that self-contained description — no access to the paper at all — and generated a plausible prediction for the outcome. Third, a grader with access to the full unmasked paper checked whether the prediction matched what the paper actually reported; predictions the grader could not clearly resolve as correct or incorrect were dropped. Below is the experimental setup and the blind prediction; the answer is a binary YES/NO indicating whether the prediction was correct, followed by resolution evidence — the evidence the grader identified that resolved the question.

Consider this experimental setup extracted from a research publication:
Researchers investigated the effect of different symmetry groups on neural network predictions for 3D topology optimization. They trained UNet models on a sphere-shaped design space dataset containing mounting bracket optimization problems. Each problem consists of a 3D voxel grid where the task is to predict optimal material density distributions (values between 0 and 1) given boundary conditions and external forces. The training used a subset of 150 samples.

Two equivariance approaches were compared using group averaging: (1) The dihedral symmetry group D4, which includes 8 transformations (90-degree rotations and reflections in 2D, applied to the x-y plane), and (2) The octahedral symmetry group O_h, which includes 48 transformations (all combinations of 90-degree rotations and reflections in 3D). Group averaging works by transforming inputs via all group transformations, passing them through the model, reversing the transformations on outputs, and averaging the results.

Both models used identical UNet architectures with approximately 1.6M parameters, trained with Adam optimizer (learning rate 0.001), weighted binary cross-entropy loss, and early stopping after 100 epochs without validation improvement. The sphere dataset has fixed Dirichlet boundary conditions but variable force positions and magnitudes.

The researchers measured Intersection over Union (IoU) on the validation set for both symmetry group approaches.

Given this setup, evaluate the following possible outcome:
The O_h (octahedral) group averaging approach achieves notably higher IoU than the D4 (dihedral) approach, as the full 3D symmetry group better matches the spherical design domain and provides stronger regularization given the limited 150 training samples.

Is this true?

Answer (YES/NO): NO